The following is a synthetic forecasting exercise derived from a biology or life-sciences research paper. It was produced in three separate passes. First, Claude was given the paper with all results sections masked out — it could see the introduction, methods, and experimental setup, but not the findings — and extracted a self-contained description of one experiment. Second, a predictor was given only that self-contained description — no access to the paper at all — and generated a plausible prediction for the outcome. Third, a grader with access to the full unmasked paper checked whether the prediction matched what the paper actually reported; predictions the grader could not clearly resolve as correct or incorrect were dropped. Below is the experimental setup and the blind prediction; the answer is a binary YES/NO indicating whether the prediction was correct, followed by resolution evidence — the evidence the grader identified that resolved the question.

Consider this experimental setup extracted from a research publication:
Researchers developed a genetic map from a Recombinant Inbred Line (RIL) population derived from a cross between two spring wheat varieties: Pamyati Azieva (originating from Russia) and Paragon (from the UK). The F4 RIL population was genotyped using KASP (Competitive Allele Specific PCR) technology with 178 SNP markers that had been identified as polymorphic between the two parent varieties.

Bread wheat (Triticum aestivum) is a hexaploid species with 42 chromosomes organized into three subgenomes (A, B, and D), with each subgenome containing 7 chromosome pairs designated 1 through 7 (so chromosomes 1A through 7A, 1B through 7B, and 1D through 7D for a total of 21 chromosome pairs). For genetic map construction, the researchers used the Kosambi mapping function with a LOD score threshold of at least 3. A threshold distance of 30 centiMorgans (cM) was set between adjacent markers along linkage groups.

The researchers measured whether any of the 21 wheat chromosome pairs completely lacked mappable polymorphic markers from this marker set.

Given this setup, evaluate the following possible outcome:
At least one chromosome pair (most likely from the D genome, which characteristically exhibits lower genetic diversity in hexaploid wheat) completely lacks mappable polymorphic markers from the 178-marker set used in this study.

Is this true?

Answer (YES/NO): YES